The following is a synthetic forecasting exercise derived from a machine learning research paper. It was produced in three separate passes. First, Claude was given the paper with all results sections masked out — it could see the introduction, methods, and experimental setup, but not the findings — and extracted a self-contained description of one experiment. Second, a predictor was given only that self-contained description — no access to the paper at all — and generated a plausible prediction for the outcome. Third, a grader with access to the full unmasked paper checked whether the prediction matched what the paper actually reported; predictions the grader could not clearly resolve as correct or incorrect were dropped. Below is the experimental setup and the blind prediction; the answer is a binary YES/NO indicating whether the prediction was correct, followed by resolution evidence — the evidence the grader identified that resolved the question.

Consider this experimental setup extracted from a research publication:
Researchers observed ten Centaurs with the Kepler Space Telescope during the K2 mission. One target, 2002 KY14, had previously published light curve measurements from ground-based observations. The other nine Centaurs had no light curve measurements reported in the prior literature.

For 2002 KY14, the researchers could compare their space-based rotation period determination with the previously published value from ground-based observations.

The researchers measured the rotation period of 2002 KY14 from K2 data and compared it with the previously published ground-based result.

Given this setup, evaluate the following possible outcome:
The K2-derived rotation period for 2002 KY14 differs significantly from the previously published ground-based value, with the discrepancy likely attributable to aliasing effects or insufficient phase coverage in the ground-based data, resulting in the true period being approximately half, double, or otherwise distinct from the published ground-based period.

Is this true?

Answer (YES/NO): YES